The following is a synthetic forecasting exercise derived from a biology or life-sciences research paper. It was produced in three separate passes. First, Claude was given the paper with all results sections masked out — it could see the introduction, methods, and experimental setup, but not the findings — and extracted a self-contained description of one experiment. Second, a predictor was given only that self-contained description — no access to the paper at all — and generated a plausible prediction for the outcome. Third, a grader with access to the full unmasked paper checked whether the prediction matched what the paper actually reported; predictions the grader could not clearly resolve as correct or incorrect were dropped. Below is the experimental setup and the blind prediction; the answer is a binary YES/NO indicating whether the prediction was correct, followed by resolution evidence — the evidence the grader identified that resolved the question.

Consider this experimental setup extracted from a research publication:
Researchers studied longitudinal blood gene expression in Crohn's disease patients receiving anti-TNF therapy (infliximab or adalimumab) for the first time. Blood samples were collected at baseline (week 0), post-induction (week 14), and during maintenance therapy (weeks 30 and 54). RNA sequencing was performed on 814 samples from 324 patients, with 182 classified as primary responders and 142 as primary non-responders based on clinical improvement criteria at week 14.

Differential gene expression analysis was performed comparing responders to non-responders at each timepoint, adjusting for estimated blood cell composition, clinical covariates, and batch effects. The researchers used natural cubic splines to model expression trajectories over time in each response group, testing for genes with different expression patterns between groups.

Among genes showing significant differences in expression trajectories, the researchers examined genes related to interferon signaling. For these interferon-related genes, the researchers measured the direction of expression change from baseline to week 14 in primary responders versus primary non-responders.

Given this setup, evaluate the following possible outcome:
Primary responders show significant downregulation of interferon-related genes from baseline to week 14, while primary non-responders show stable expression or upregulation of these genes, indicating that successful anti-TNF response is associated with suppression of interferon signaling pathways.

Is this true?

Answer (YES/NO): YES